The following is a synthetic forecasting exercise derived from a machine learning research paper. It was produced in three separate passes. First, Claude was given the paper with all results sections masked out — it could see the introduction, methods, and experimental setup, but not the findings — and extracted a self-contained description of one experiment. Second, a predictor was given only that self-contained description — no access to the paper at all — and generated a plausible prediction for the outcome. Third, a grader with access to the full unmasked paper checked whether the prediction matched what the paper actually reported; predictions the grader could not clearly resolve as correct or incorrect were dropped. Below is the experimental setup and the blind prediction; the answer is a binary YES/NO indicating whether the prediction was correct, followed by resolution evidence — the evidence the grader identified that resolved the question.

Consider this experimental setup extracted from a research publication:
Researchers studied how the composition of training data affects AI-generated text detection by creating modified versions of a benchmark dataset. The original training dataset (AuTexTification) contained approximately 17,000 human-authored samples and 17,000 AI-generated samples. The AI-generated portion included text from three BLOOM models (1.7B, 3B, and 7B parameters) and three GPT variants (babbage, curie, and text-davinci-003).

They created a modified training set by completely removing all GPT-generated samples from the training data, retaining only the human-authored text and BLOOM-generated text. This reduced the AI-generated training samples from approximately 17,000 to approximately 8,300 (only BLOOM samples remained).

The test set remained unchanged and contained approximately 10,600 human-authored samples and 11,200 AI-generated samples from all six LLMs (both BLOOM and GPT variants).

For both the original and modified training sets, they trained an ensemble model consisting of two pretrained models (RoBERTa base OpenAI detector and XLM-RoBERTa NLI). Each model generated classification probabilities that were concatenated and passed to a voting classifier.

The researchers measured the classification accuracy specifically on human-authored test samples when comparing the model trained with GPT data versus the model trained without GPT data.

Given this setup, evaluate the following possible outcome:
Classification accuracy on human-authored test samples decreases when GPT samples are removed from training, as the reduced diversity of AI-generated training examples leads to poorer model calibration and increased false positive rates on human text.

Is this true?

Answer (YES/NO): NO